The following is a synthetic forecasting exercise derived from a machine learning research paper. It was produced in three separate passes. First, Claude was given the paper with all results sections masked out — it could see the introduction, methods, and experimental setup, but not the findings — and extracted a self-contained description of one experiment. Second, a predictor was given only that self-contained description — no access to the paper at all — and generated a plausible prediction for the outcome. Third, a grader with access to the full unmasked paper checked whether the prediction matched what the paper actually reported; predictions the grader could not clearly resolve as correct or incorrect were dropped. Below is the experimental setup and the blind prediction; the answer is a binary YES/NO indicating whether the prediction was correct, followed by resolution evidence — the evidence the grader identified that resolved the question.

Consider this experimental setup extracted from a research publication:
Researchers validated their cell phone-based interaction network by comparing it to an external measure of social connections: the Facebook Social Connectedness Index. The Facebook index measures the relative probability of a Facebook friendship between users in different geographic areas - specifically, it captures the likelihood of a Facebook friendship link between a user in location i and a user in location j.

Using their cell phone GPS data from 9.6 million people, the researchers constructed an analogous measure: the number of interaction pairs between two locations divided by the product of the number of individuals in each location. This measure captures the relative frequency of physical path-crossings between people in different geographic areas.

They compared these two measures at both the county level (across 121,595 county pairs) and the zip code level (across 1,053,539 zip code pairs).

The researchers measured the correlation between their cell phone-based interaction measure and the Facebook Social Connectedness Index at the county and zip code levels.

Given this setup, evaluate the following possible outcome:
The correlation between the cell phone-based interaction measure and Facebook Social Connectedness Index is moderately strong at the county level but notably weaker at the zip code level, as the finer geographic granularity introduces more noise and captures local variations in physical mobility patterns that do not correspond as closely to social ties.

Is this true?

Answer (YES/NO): NO